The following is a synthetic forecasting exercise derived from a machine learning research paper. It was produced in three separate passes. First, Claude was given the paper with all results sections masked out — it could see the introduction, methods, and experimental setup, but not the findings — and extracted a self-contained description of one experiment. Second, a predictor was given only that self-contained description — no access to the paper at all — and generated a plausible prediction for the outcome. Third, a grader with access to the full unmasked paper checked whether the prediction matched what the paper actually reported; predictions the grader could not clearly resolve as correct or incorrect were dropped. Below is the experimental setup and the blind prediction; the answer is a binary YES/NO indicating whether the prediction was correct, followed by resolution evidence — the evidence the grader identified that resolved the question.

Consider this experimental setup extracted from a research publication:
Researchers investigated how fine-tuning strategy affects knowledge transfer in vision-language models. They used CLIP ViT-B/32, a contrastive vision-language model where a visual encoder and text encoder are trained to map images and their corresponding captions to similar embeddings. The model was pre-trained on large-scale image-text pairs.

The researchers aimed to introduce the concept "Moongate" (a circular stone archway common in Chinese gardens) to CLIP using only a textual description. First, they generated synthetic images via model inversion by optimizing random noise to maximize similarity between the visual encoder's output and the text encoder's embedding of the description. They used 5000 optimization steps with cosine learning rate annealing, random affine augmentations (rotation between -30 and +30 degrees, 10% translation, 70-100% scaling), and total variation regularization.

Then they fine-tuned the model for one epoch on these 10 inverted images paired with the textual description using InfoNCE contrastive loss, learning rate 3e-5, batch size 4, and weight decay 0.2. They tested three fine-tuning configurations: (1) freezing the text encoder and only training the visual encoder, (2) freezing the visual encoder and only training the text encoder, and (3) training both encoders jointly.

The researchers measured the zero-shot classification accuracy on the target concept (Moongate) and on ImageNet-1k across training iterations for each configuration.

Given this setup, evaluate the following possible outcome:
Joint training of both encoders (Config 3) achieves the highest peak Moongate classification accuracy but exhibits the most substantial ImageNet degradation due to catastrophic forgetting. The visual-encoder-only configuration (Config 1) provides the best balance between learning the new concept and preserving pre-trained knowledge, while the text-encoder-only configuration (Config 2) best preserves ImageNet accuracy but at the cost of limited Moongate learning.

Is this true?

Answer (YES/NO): NO